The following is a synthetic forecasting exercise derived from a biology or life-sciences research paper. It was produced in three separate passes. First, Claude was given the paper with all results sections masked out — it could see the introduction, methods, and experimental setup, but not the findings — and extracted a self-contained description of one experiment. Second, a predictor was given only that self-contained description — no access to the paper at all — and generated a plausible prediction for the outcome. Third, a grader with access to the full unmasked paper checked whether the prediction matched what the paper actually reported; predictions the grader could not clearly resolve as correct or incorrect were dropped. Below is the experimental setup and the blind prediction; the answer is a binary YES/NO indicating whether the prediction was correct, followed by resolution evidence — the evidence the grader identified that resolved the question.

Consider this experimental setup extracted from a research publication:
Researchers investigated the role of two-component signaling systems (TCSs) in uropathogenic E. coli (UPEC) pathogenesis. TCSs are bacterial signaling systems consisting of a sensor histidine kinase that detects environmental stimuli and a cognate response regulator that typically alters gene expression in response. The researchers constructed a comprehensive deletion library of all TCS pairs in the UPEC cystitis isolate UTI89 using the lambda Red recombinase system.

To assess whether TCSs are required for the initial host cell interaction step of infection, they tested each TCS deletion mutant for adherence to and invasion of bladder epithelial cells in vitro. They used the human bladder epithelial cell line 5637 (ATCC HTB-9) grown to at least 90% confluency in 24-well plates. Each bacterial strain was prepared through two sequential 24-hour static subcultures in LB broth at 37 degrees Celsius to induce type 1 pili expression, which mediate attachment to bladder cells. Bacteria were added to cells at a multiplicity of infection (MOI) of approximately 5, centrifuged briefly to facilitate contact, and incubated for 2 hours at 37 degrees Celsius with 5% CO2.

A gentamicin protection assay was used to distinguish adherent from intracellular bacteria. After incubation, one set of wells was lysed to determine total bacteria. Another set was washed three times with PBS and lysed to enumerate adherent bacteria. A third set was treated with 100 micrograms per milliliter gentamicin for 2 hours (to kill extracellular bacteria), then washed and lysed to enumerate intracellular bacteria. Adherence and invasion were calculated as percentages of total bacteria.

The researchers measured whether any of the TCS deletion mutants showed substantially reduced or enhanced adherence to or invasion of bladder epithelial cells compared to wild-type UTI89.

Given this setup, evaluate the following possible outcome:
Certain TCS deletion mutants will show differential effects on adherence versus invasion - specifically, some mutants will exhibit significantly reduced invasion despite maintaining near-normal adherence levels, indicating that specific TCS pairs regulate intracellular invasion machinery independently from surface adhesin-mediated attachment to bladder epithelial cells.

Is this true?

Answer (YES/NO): NO